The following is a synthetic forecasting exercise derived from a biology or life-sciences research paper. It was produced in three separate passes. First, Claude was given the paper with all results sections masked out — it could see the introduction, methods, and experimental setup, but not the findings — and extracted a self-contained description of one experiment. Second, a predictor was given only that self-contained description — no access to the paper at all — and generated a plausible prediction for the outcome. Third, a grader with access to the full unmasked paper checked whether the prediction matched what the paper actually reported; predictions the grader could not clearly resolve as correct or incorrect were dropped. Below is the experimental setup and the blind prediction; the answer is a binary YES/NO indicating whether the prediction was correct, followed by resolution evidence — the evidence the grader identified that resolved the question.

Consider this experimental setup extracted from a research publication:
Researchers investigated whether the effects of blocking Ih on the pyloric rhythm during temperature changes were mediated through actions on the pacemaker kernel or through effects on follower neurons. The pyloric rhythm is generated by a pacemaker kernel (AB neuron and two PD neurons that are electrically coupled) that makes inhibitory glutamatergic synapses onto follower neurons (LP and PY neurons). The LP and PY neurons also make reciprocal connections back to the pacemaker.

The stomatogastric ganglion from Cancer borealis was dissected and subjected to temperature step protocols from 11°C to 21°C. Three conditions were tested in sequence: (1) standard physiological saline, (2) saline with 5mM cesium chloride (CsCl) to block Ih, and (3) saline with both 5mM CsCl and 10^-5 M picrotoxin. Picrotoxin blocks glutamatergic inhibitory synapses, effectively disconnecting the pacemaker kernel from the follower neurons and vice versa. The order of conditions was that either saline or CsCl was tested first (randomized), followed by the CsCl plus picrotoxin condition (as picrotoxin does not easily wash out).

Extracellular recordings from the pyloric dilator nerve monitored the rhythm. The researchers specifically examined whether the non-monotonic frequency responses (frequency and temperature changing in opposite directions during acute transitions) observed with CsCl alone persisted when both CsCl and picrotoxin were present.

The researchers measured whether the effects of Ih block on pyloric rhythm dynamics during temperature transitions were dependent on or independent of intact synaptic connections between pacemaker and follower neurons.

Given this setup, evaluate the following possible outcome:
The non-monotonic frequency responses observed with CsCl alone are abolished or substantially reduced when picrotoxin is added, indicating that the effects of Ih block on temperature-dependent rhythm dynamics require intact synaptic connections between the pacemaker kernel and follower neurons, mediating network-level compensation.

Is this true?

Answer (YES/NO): NO